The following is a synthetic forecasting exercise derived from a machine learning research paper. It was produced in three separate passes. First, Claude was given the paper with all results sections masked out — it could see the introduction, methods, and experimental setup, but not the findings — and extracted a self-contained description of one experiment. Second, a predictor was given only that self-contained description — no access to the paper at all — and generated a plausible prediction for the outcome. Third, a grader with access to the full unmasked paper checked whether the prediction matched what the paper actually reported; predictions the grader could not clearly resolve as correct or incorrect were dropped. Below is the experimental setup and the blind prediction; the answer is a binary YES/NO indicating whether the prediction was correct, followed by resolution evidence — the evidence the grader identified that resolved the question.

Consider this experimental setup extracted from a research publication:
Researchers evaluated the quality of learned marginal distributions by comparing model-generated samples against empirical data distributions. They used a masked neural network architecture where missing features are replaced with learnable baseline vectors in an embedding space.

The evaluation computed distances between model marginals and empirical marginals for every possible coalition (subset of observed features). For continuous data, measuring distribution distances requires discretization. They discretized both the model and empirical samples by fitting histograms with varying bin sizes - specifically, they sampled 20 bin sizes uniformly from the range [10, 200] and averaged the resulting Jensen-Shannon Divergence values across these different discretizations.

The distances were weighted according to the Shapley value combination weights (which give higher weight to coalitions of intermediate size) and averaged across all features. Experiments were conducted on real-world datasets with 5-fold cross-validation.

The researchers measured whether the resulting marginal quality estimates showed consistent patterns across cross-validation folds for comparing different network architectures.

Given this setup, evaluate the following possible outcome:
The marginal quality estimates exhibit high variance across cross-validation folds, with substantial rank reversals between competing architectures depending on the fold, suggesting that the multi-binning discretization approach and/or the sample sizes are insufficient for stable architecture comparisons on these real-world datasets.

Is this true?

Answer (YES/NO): NO